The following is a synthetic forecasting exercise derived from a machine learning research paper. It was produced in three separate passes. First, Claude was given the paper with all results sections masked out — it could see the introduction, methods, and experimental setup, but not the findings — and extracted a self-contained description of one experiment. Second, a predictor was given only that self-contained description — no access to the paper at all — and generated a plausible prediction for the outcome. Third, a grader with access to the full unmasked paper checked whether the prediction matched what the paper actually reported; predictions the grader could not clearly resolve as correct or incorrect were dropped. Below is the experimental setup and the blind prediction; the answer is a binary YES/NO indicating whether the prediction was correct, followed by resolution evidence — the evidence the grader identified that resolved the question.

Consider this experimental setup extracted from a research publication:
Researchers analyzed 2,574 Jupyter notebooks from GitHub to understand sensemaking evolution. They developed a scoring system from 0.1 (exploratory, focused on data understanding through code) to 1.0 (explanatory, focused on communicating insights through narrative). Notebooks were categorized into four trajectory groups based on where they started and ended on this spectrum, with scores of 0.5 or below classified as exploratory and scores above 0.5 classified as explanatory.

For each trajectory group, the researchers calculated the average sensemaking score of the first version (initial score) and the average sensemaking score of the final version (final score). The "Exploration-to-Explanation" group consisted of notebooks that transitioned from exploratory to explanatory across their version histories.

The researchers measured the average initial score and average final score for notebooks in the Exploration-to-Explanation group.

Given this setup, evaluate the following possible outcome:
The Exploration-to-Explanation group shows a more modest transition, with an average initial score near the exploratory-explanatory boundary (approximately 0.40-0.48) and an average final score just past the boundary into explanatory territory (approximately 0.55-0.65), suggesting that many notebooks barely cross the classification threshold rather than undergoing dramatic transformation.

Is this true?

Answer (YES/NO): YES